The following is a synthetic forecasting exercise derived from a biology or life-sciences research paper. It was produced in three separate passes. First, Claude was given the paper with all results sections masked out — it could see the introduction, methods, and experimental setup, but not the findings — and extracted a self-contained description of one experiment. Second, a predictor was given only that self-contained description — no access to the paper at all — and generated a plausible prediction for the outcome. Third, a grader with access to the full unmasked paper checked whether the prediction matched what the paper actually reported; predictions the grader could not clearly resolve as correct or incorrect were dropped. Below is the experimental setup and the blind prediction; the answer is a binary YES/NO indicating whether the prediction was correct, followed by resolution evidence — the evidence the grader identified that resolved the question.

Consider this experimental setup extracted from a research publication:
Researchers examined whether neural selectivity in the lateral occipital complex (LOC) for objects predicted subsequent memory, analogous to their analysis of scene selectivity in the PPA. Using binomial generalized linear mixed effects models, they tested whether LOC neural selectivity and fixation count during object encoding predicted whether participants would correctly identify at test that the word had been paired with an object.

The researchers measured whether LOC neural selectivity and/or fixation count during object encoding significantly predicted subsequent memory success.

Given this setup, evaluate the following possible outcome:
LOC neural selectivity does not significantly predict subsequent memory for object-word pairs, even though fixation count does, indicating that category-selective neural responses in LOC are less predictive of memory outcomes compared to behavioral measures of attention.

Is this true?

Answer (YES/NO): NO